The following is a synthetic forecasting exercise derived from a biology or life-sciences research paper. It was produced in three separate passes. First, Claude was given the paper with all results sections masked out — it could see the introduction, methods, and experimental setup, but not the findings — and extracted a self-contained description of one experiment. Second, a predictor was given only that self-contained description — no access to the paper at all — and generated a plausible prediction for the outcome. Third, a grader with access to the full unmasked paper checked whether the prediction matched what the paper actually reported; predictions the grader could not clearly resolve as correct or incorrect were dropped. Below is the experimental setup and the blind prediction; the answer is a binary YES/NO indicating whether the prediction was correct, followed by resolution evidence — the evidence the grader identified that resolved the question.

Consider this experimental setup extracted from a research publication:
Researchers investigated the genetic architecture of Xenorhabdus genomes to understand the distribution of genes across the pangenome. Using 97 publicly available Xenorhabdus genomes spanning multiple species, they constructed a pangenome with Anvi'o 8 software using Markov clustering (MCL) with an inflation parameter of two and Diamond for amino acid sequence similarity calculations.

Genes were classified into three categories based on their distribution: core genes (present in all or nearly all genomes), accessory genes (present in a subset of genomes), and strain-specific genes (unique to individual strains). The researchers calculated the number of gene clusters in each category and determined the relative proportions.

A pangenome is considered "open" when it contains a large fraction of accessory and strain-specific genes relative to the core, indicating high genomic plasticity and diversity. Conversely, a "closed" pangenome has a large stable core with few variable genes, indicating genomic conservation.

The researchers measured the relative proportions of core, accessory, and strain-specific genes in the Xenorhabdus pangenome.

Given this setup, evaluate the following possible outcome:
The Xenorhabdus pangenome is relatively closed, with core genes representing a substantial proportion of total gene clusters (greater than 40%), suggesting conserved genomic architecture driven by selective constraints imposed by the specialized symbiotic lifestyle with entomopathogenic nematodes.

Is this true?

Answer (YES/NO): NO